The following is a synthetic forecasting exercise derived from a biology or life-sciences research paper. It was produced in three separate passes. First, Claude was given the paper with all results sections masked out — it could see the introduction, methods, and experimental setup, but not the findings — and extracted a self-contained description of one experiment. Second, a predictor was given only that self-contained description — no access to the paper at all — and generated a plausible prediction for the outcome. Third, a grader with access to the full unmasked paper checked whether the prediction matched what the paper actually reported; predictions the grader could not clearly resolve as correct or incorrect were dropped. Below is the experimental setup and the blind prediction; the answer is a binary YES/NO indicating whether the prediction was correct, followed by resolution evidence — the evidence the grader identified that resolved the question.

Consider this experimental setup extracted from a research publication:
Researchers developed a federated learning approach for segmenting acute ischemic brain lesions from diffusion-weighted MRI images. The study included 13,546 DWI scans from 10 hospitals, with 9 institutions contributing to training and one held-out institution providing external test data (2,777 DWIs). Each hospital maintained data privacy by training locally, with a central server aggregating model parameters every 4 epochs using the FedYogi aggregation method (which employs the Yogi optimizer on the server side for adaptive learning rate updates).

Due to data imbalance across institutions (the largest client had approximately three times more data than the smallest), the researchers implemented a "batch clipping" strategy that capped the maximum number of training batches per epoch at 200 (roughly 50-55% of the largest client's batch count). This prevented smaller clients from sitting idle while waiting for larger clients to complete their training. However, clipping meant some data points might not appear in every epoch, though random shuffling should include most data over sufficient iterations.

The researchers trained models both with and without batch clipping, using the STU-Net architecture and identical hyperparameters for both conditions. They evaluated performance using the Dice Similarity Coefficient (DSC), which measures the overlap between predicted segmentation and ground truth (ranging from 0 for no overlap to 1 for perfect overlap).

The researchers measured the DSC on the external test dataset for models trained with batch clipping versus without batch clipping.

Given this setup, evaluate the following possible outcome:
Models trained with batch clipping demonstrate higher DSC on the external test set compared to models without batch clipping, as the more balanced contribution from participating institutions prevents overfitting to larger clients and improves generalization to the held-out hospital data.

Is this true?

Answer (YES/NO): NO